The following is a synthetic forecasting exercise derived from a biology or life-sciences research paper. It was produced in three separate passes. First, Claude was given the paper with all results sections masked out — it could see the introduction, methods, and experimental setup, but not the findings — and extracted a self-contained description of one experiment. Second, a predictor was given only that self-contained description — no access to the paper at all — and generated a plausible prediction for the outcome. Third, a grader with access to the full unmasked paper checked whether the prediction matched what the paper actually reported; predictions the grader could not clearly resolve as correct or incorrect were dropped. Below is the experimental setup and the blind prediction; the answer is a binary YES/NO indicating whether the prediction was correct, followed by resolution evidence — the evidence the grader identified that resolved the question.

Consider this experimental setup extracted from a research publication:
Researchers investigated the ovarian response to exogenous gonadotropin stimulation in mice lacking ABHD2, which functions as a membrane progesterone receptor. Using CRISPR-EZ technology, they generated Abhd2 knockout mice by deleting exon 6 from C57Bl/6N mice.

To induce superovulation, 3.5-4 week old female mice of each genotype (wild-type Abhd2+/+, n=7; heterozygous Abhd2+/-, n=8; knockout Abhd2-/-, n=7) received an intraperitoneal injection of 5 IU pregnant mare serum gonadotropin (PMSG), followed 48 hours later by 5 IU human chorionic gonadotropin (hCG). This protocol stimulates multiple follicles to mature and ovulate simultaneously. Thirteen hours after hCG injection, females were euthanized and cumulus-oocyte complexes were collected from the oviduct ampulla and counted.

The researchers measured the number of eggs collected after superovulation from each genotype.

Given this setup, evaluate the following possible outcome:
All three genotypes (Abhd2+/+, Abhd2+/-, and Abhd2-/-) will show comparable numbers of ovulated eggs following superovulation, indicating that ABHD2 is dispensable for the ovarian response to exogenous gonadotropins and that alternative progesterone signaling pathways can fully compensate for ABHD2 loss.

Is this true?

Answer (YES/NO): NO